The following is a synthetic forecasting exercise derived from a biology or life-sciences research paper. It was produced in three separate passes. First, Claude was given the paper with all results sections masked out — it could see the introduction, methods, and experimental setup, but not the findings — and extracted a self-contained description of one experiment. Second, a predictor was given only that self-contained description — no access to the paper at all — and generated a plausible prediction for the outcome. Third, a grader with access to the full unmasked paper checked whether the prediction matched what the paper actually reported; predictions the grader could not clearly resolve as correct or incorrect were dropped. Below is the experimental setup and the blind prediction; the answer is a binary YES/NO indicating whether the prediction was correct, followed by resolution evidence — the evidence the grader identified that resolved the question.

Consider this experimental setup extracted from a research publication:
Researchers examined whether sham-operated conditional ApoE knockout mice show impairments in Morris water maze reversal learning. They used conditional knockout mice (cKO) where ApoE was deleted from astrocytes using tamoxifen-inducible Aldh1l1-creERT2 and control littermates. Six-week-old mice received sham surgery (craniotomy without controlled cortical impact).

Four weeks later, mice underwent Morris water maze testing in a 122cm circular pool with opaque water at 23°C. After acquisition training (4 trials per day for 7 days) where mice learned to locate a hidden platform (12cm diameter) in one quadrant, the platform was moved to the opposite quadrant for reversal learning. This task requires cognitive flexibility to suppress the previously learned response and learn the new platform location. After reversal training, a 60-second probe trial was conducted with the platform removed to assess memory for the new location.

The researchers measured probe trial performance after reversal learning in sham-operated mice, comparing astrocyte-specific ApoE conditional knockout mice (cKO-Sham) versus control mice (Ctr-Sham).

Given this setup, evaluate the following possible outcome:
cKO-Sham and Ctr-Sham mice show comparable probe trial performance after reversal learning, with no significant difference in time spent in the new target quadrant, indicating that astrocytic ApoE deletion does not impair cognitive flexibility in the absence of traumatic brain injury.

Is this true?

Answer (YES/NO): NO